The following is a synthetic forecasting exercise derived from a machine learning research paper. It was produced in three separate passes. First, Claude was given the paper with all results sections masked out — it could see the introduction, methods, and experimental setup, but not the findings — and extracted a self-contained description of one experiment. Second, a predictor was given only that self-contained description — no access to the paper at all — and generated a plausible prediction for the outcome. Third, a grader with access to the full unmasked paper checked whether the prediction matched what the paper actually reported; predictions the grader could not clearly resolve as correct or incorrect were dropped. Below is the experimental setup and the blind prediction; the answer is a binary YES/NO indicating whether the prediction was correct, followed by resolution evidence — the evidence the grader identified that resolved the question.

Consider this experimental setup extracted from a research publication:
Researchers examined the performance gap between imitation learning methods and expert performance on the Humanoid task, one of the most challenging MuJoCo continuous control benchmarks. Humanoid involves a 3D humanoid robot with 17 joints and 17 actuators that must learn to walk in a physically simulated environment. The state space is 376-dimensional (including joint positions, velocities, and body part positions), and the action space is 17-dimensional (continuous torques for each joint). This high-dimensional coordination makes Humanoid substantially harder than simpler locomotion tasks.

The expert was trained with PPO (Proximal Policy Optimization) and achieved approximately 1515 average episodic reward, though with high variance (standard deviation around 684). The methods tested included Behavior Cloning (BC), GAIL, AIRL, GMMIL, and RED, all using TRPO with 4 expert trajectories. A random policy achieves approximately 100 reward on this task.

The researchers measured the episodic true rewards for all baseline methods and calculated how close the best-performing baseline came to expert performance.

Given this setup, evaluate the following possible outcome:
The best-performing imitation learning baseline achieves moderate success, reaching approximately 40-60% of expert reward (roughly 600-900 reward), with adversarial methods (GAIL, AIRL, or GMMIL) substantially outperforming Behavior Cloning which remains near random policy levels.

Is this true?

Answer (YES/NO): NO